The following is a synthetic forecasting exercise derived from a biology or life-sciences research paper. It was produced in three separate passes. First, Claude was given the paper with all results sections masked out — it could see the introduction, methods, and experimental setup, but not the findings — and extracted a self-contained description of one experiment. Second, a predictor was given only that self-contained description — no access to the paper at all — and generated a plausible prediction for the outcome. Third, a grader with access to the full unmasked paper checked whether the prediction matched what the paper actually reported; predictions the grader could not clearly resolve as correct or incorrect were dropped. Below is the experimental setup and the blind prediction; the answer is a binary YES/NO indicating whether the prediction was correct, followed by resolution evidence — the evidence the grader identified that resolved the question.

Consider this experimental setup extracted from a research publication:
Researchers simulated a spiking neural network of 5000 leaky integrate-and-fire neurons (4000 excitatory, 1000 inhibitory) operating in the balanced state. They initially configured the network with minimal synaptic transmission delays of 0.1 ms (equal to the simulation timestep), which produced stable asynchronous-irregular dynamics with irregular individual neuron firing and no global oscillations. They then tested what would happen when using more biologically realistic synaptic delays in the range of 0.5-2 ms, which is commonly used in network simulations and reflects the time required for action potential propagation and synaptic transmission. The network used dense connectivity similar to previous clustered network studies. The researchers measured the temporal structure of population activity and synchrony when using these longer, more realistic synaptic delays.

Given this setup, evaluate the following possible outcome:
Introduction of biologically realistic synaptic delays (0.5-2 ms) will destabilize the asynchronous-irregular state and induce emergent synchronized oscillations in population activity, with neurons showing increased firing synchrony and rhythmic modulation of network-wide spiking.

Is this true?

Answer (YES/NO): YES